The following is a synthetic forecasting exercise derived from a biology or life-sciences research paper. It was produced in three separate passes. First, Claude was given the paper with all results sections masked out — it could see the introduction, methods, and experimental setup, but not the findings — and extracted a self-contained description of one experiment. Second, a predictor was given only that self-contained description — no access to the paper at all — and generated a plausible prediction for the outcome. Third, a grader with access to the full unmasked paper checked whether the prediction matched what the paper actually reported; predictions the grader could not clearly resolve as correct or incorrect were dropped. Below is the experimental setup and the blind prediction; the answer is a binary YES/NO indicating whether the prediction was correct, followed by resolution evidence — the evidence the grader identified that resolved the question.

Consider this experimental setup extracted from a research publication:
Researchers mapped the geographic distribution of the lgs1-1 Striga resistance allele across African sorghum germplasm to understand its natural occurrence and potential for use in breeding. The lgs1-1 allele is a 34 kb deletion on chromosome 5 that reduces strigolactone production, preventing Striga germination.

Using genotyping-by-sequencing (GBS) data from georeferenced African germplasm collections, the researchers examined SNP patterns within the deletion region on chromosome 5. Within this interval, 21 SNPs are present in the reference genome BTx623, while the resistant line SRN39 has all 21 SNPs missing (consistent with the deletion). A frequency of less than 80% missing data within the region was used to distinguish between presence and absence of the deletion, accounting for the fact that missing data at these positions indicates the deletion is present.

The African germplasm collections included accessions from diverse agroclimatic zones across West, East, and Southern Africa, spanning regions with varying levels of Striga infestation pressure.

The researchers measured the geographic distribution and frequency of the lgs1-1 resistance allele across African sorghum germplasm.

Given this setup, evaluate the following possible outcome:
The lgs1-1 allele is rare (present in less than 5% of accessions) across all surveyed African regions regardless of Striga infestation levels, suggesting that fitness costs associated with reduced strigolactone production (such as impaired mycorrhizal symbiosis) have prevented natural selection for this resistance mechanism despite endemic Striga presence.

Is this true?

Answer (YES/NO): NO